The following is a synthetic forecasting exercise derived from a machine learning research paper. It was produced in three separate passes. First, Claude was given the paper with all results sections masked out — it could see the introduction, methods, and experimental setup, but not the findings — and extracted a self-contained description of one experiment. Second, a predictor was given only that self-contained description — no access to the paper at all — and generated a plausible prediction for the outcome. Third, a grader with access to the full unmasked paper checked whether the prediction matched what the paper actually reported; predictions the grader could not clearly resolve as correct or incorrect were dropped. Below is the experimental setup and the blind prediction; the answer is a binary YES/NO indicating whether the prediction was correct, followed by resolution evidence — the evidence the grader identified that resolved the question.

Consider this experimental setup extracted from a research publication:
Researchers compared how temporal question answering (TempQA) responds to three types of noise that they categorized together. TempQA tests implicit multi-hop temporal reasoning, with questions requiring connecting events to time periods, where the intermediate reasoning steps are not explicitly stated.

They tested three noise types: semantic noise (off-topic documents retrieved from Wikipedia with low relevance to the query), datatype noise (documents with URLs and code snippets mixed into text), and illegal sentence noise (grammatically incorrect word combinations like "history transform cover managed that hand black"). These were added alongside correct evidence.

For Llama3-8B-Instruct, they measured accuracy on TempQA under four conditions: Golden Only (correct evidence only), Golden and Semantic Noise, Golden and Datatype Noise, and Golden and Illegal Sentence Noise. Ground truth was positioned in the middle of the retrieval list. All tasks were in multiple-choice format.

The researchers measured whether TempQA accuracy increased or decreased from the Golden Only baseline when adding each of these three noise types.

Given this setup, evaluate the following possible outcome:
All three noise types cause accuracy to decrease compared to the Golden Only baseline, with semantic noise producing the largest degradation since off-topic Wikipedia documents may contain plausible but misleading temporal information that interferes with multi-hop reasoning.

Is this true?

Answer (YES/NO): NO